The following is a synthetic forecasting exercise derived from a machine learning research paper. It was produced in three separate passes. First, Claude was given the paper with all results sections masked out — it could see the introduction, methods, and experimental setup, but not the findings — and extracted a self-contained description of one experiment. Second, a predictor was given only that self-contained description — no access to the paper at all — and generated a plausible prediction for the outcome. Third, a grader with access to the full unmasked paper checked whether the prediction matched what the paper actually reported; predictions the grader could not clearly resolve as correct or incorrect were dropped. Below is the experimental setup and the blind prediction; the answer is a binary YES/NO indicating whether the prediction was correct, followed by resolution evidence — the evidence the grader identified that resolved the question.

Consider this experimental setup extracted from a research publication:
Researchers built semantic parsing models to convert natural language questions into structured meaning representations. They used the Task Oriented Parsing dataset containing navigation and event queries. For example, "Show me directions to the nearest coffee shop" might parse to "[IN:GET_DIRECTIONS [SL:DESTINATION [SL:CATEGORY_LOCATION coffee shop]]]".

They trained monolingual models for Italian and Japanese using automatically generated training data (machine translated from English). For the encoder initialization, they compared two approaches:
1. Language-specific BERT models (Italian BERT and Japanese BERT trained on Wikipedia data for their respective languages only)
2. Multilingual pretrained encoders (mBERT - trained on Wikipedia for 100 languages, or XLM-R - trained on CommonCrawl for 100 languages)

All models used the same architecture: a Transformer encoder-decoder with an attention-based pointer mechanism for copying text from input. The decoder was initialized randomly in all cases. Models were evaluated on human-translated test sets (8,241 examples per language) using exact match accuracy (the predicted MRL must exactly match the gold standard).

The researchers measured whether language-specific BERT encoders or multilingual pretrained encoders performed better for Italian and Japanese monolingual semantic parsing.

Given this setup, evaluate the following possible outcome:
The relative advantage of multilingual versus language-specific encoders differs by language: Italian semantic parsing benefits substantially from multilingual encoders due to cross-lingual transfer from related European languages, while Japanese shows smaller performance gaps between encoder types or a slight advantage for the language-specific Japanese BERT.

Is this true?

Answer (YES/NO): YES